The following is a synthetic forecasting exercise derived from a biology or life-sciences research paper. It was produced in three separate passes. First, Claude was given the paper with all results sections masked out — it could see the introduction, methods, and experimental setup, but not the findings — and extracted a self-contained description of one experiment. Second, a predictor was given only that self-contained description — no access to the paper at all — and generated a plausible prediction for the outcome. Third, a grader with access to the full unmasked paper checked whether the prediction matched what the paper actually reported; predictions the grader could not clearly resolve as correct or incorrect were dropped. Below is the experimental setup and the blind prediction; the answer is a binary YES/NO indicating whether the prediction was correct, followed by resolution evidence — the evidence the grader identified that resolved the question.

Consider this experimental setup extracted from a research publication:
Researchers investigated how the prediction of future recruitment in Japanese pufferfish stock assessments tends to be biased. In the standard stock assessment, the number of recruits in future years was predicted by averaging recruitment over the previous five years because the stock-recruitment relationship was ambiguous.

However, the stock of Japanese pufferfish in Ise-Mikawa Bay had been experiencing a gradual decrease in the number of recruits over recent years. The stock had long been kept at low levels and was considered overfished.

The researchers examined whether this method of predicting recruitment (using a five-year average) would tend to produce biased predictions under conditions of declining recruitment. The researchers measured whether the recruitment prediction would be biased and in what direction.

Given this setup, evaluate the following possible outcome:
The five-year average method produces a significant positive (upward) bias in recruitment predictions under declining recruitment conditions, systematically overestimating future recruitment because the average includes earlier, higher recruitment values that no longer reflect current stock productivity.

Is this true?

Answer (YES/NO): YES